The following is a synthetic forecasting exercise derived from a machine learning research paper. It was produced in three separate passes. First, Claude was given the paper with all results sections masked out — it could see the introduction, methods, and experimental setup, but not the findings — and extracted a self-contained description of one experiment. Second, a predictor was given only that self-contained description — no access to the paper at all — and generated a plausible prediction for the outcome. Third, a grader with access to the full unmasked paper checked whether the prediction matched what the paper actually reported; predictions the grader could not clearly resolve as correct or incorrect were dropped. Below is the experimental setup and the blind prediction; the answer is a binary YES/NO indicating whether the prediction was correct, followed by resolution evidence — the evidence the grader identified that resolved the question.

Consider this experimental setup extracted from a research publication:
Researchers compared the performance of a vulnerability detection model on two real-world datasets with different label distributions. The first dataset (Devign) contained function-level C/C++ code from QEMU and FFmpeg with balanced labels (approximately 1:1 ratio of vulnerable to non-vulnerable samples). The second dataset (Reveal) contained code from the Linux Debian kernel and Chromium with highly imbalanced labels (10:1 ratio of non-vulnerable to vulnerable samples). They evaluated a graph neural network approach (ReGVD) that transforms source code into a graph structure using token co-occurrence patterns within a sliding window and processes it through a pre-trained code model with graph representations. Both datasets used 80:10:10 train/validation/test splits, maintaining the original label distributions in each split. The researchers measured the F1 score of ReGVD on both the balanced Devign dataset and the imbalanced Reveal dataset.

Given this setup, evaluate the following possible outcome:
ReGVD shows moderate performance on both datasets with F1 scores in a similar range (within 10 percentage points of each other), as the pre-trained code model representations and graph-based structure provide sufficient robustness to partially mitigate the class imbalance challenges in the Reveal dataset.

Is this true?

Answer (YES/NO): NO